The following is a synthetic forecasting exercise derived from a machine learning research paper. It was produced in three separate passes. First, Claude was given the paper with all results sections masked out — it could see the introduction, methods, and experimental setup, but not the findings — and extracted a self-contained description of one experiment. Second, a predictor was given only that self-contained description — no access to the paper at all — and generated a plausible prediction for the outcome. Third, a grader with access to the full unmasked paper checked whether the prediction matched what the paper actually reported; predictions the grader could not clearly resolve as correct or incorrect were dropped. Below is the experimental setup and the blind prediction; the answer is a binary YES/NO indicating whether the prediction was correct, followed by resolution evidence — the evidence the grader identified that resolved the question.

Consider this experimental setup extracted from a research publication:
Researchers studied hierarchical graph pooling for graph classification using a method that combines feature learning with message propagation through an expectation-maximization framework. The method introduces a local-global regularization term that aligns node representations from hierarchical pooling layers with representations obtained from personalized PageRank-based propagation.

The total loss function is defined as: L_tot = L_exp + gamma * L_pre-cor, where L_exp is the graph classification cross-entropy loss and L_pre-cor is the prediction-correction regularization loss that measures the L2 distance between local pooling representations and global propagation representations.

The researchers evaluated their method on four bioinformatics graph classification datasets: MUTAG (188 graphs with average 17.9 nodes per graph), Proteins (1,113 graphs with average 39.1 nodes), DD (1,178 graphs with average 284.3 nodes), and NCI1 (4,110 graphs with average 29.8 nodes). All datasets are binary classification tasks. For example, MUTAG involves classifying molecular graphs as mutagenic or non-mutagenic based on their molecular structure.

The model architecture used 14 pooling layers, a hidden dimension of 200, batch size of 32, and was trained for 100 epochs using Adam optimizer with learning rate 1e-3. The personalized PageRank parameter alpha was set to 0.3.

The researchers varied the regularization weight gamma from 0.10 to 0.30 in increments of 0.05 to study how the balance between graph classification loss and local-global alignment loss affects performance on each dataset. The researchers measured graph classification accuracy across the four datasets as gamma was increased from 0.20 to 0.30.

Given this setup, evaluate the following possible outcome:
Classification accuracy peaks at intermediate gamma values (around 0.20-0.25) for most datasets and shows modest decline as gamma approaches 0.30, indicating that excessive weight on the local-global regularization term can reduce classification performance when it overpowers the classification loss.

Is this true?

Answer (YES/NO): NO